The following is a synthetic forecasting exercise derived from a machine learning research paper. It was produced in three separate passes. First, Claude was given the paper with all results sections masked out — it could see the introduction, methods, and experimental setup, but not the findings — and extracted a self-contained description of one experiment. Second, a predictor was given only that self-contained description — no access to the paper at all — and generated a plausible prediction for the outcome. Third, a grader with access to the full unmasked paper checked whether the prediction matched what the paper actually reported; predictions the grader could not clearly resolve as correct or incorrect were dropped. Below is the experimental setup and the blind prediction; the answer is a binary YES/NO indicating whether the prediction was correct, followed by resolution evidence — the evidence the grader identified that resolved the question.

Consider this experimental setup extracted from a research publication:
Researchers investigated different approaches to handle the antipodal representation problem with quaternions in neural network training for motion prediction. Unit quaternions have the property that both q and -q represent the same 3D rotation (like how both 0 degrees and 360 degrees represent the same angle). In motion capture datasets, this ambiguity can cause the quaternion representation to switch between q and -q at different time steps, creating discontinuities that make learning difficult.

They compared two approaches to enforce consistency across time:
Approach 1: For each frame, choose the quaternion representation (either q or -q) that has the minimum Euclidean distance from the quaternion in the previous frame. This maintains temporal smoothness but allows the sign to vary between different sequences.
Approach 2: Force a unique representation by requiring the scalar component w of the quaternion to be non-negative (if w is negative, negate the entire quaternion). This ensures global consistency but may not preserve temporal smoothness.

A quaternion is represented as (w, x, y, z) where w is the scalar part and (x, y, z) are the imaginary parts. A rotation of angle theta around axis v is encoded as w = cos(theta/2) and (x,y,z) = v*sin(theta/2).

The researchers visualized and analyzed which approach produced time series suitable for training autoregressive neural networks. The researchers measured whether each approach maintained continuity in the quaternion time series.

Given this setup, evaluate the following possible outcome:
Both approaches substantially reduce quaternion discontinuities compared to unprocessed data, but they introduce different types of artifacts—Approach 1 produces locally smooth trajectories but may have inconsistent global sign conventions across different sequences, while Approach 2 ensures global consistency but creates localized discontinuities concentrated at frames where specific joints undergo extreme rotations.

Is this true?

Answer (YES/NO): NO